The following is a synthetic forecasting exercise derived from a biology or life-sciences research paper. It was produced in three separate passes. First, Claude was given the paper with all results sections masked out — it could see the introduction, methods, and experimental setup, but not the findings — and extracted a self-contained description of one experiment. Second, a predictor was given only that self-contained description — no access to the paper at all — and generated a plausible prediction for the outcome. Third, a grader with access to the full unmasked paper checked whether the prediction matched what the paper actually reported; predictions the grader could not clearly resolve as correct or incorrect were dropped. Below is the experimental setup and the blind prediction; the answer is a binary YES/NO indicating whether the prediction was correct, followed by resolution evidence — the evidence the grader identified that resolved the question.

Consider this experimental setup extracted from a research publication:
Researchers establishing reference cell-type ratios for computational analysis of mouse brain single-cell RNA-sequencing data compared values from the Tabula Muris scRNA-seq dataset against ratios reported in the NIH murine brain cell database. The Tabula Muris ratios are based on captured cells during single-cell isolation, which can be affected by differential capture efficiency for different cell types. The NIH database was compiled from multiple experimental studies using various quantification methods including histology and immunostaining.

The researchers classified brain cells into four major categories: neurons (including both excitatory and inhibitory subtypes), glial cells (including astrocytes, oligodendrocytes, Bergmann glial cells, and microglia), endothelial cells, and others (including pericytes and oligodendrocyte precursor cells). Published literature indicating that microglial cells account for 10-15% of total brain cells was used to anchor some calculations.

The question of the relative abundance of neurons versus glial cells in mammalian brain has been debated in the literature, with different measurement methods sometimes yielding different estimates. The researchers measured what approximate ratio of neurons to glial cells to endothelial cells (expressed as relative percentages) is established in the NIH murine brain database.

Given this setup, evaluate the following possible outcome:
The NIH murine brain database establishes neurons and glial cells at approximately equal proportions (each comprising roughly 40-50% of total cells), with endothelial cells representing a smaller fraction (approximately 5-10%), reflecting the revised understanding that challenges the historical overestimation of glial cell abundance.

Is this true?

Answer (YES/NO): NO